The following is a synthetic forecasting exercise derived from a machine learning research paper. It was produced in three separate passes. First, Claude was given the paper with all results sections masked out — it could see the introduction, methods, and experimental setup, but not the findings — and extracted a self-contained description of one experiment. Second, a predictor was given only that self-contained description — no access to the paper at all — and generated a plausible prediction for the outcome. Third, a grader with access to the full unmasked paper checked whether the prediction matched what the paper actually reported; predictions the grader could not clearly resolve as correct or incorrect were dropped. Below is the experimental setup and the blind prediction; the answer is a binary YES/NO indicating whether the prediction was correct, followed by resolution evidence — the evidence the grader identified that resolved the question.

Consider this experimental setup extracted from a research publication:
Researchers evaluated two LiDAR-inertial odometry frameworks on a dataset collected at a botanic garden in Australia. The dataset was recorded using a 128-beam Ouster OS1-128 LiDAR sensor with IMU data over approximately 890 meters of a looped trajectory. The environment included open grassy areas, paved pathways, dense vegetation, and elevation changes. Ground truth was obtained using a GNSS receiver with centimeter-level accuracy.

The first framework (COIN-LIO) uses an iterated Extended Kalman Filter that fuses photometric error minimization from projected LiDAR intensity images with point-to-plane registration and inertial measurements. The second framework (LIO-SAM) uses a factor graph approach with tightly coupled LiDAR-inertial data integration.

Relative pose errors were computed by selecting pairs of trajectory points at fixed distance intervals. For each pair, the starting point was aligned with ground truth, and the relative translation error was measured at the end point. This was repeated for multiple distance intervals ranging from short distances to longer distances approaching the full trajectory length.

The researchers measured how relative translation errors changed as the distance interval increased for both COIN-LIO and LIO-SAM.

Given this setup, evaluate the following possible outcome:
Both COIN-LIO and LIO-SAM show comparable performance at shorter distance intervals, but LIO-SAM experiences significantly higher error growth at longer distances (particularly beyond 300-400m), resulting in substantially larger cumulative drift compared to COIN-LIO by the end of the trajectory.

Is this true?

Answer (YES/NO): NO